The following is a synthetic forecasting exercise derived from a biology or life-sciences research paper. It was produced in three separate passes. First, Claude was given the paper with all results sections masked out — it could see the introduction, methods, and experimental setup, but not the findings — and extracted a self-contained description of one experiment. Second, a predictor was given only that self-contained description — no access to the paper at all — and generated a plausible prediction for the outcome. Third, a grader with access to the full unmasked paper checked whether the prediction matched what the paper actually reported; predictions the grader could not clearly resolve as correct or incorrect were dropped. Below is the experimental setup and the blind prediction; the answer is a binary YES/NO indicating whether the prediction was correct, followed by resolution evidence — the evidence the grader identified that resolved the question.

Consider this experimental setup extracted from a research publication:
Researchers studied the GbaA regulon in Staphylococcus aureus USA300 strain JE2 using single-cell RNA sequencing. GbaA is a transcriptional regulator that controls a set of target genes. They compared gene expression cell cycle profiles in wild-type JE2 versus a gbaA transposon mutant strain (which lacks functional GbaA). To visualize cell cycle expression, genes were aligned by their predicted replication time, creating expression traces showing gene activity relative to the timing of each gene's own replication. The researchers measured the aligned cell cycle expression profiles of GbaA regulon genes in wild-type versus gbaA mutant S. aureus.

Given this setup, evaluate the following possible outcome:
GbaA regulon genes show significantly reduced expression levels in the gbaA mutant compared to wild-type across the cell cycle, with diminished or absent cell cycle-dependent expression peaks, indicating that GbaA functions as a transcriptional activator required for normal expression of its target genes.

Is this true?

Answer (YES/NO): NO